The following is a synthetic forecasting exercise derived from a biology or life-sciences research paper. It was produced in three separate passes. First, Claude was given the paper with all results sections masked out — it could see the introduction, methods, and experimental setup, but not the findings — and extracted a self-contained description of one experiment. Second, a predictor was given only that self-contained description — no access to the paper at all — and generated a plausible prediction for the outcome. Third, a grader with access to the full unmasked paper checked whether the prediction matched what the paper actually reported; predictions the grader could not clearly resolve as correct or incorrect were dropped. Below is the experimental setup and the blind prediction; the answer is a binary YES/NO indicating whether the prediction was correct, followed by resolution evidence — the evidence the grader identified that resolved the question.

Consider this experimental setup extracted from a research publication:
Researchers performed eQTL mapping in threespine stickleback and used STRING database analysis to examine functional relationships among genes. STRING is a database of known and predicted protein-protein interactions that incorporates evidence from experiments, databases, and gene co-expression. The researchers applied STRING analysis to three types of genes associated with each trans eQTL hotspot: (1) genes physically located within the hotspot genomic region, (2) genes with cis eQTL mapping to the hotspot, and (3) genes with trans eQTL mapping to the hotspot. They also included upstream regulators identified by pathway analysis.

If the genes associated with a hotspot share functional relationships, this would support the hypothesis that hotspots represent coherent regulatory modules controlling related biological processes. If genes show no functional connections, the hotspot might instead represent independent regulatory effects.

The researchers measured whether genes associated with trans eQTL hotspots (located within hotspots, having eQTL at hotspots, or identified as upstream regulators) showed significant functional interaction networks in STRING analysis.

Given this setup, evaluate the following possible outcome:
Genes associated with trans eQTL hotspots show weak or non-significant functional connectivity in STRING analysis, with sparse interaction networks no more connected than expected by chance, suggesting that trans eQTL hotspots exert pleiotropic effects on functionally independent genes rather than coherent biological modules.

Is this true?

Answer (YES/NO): NO